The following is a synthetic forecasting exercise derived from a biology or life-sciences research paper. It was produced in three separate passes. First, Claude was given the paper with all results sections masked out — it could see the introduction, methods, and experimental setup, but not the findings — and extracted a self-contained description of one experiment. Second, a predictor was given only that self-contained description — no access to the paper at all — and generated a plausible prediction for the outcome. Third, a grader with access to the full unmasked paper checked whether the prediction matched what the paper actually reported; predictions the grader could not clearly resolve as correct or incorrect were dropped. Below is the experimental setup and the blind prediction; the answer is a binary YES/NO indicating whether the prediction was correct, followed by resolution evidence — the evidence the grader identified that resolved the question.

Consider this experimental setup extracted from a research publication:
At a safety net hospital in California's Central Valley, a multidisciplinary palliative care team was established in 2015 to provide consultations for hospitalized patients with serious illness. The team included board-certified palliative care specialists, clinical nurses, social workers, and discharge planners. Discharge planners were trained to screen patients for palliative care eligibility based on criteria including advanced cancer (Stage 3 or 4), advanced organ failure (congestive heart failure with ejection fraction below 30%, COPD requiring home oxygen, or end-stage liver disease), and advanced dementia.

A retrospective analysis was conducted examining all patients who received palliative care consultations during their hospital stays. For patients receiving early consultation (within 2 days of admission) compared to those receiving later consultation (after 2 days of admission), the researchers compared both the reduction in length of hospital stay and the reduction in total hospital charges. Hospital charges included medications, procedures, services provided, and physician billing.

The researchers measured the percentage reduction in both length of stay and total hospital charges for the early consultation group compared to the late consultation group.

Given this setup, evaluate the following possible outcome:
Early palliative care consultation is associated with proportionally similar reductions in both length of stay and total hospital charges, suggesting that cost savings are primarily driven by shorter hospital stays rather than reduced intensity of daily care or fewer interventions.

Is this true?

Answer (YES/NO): NO